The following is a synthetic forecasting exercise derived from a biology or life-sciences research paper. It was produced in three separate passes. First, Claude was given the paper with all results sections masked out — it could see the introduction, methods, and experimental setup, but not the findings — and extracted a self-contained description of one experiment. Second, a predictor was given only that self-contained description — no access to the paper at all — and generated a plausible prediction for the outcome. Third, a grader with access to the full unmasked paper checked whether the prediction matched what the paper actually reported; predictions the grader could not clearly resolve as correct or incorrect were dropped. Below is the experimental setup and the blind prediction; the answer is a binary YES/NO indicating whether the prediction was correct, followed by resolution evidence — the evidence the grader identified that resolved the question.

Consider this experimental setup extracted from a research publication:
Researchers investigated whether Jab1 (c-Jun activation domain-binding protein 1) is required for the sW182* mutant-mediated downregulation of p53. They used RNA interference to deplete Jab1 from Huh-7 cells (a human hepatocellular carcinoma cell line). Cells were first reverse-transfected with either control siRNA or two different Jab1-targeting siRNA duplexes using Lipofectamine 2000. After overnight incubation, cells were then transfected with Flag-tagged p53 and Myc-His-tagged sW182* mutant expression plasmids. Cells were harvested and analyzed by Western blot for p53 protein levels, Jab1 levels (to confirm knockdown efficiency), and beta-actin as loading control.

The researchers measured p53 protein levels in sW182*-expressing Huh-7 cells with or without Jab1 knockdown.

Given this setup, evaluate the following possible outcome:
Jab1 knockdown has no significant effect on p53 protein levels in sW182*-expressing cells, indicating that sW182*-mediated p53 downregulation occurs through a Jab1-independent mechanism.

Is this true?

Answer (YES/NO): NO